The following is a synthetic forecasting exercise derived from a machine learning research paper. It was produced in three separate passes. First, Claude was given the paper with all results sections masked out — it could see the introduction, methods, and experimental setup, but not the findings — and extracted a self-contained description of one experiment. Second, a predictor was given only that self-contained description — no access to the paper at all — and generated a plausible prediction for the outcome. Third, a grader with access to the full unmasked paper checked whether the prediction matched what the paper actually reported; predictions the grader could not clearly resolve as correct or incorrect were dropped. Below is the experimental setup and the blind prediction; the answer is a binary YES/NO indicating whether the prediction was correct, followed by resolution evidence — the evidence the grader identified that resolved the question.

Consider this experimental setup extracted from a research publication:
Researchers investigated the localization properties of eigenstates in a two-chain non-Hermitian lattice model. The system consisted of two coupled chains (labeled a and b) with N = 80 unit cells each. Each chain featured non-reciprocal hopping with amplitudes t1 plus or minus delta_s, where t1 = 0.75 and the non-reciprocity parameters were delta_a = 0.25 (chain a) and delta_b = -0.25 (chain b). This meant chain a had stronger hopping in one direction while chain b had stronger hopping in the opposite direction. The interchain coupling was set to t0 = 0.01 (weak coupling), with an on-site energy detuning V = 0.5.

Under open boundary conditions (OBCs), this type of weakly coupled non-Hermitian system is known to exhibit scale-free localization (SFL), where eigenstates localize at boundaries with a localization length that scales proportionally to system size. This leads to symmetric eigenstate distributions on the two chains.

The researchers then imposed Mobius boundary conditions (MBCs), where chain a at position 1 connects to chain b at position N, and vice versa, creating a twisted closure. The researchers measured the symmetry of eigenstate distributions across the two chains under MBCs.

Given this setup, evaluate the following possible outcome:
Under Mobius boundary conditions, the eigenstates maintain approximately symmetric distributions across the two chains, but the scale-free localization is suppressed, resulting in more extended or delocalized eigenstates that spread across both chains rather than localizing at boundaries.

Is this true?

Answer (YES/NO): NO